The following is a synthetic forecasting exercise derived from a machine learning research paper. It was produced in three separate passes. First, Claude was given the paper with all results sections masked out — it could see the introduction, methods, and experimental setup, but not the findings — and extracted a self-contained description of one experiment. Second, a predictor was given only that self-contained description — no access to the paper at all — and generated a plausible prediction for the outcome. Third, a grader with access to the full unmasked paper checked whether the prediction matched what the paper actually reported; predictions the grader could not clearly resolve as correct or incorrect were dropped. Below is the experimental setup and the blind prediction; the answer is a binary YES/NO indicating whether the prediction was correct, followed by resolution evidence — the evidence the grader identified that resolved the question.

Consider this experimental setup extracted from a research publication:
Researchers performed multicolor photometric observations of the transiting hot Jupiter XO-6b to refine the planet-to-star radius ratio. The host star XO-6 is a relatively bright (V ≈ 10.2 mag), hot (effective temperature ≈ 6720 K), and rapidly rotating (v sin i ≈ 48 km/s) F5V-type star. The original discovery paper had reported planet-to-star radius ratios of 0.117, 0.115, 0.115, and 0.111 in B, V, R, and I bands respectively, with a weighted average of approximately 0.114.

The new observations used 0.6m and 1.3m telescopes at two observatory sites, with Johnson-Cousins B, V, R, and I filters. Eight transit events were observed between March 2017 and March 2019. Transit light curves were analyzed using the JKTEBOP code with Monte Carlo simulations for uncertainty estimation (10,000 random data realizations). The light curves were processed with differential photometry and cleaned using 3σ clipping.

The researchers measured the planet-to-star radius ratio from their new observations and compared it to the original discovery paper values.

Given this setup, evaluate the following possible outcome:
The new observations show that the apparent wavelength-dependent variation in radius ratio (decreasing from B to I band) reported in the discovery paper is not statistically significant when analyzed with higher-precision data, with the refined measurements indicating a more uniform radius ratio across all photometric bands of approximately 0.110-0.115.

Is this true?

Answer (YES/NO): NO